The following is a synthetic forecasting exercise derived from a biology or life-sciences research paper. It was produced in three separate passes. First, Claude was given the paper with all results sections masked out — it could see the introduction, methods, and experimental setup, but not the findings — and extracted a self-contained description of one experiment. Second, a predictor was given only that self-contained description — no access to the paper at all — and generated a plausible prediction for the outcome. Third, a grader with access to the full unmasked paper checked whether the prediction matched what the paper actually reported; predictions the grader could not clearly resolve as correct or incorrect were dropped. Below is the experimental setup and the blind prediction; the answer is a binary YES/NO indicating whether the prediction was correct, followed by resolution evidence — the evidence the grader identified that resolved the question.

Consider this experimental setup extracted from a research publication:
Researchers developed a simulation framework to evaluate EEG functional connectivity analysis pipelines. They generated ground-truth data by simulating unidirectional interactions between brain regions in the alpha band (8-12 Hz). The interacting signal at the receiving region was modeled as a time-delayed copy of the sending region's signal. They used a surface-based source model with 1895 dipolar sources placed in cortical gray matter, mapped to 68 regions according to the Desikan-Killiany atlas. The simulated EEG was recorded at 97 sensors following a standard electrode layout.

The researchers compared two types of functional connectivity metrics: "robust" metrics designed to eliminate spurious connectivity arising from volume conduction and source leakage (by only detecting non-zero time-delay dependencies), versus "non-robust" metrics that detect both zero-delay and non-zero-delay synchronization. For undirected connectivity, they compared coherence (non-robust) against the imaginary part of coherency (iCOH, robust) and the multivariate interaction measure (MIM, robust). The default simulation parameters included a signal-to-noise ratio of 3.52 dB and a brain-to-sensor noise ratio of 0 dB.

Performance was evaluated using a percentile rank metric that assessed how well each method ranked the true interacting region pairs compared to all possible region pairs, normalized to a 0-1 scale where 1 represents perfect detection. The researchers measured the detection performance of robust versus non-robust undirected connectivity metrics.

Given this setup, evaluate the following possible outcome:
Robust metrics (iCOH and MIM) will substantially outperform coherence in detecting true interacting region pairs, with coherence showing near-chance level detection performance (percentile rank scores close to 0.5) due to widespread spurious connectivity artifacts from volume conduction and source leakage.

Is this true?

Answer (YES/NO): NO